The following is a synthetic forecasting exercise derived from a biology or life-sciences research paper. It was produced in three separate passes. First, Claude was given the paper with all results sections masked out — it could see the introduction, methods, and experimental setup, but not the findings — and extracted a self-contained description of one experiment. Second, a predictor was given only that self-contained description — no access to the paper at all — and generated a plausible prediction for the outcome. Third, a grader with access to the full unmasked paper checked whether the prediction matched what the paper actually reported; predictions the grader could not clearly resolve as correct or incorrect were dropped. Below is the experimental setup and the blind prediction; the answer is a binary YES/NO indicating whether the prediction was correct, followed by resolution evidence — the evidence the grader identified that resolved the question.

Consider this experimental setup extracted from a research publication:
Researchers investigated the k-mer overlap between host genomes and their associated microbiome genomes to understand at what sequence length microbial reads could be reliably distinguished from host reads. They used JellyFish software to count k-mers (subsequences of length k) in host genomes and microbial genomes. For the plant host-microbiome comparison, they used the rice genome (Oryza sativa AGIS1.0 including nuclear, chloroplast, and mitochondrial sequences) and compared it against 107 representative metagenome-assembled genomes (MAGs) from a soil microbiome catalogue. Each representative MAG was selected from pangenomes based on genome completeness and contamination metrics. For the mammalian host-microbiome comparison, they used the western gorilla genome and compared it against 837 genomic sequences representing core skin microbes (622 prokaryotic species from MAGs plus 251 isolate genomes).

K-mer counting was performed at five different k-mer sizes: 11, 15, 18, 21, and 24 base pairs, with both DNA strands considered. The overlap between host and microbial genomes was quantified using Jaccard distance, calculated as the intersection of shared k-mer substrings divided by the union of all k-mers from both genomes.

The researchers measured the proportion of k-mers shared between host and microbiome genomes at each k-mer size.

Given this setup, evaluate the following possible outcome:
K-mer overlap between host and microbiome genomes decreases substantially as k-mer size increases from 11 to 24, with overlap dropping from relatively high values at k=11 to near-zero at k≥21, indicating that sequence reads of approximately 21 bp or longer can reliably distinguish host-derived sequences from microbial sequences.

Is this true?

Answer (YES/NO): YES